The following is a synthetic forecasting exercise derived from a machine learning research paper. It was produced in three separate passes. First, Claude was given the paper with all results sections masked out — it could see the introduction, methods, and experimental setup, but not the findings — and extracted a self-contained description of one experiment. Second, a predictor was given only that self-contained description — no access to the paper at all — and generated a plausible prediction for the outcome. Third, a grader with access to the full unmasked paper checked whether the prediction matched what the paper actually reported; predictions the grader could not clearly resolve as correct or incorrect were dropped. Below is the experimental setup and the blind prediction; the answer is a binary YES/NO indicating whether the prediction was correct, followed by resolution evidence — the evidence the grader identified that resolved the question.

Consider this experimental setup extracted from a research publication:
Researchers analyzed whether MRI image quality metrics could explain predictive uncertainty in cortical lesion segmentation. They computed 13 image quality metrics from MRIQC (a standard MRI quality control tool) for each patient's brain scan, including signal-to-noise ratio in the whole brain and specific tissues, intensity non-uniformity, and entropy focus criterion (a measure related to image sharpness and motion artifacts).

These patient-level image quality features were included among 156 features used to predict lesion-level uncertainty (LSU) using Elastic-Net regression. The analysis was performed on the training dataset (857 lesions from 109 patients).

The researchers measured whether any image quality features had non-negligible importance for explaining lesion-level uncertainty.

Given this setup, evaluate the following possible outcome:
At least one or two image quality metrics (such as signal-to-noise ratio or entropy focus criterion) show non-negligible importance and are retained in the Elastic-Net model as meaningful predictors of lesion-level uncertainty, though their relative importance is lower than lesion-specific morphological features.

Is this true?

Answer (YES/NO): NO